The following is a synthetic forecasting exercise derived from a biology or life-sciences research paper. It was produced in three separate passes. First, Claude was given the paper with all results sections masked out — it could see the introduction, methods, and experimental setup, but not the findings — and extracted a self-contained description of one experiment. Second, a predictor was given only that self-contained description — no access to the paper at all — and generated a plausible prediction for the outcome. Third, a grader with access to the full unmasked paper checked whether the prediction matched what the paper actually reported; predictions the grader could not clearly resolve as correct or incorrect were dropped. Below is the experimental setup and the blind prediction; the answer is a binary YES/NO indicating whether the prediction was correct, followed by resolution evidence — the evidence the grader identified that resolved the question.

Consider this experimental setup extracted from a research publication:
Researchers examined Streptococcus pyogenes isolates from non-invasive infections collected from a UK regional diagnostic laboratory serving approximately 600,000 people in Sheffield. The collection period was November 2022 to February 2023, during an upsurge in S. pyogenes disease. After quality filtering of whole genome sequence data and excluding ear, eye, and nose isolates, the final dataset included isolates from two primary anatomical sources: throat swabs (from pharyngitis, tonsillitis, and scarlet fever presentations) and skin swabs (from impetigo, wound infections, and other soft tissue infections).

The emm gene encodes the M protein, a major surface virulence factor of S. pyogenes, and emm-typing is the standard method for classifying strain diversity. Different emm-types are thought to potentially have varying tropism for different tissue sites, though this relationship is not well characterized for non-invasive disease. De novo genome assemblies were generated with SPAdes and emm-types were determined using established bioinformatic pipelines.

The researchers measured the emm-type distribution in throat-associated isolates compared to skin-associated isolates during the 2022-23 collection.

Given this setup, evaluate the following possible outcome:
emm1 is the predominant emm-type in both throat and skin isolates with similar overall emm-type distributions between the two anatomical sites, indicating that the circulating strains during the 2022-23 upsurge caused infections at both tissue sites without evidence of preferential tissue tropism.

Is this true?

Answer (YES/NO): NO